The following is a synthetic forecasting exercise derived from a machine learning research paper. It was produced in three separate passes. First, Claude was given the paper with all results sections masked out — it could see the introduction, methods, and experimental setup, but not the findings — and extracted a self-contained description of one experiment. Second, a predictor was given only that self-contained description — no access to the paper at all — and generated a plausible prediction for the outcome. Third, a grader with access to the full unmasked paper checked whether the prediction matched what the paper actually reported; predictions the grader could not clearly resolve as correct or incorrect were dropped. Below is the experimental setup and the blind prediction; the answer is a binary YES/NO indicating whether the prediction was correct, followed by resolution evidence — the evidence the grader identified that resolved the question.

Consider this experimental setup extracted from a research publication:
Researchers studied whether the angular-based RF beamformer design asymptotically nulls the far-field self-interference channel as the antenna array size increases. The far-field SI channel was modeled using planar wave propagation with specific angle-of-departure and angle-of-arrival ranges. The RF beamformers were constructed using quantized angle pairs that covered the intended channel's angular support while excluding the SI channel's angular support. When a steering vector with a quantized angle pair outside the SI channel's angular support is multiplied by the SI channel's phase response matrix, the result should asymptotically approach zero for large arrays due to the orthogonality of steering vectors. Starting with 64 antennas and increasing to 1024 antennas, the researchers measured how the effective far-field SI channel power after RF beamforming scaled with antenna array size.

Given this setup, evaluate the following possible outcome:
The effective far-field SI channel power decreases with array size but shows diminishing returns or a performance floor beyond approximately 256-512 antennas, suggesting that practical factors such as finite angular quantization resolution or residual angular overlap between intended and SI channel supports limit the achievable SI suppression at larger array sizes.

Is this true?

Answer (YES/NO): NO